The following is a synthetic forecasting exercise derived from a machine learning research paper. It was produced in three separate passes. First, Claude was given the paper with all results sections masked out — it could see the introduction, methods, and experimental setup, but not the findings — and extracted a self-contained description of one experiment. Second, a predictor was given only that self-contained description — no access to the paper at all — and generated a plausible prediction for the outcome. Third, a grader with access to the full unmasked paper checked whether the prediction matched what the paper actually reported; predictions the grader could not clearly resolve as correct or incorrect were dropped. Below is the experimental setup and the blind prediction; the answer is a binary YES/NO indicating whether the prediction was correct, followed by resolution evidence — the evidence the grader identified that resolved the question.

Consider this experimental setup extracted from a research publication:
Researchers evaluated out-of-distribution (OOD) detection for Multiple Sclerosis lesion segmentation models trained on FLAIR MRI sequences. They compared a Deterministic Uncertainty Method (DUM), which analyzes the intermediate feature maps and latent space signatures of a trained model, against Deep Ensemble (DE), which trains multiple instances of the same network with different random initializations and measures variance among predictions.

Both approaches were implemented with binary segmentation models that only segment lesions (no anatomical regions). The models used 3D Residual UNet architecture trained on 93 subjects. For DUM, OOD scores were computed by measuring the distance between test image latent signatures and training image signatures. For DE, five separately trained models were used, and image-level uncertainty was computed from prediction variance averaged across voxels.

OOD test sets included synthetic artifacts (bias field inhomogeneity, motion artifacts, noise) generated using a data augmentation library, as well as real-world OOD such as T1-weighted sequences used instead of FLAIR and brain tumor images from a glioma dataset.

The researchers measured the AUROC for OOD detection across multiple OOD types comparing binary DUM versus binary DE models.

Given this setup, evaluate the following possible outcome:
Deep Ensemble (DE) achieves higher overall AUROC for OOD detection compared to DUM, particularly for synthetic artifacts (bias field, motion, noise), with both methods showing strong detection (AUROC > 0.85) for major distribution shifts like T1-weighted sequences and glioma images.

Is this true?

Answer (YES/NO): NO